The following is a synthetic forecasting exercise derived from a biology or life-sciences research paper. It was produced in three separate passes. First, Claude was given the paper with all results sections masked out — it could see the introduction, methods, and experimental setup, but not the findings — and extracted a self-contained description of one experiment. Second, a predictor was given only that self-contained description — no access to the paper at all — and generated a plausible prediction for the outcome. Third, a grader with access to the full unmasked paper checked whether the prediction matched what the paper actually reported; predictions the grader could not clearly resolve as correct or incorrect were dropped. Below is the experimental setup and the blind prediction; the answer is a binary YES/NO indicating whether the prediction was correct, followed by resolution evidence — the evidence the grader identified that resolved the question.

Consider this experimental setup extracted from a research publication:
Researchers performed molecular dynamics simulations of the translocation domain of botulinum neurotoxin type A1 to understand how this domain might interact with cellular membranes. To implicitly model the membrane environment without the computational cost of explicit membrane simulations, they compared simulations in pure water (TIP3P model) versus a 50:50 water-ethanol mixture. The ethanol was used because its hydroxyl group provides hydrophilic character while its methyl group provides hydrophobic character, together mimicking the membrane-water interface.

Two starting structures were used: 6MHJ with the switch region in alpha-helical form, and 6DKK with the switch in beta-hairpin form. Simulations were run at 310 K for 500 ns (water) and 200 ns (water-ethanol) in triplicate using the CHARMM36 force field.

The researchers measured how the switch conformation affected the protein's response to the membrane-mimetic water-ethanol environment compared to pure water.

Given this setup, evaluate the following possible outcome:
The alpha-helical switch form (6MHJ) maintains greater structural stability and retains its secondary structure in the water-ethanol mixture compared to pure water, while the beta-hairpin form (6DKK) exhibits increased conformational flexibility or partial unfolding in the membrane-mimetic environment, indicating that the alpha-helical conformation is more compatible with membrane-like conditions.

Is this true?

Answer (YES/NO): NO